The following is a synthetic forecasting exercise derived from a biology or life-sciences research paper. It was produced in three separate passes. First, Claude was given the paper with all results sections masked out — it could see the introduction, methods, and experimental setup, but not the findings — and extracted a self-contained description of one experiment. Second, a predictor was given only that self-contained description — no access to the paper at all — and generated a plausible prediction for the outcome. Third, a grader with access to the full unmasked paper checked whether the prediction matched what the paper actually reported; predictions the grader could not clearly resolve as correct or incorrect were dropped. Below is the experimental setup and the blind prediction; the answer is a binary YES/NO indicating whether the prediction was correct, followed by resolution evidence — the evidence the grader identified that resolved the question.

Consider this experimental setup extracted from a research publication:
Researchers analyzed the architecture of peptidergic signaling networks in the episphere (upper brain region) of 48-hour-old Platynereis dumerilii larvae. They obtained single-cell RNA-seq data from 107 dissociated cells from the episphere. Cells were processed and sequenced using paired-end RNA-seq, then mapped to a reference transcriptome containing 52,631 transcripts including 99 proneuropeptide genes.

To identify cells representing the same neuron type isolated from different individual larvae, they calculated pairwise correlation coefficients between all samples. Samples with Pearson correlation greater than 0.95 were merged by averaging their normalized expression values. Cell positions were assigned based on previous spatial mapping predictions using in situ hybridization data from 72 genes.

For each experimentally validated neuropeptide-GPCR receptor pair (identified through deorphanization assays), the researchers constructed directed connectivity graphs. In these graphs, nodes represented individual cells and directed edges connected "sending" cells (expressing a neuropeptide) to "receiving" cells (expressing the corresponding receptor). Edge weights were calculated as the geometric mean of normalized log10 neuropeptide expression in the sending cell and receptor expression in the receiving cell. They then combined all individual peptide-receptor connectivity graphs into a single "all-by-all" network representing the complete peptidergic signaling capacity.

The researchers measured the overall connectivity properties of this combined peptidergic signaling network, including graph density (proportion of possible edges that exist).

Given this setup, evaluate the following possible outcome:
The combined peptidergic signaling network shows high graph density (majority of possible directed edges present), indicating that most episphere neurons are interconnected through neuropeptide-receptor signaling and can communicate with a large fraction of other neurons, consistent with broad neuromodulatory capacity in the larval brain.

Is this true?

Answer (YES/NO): NO